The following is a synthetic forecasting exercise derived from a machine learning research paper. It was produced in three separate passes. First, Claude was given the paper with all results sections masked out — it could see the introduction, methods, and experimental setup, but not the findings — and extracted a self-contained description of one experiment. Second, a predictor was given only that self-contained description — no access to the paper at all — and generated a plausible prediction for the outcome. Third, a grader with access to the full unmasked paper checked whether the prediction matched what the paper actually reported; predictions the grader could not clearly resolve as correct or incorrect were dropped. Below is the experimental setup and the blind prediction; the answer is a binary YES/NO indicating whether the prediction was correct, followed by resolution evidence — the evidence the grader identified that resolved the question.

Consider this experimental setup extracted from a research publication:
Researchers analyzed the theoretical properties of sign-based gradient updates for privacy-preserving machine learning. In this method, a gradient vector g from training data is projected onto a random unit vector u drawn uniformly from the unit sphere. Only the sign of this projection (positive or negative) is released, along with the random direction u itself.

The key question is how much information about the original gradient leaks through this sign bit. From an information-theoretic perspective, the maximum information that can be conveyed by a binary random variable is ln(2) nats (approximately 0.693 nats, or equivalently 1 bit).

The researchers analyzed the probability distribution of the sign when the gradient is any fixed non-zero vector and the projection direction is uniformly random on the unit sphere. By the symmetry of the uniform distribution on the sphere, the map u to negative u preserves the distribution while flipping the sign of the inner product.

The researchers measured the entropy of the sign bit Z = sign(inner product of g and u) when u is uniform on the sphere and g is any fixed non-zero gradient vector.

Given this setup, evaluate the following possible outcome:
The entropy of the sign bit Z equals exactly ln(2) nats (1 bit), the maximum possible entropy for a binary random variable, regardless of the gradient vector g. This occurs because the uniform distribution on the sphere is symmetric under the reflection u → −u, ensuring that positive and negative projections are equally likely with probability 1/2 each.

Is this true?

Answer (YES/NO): YES